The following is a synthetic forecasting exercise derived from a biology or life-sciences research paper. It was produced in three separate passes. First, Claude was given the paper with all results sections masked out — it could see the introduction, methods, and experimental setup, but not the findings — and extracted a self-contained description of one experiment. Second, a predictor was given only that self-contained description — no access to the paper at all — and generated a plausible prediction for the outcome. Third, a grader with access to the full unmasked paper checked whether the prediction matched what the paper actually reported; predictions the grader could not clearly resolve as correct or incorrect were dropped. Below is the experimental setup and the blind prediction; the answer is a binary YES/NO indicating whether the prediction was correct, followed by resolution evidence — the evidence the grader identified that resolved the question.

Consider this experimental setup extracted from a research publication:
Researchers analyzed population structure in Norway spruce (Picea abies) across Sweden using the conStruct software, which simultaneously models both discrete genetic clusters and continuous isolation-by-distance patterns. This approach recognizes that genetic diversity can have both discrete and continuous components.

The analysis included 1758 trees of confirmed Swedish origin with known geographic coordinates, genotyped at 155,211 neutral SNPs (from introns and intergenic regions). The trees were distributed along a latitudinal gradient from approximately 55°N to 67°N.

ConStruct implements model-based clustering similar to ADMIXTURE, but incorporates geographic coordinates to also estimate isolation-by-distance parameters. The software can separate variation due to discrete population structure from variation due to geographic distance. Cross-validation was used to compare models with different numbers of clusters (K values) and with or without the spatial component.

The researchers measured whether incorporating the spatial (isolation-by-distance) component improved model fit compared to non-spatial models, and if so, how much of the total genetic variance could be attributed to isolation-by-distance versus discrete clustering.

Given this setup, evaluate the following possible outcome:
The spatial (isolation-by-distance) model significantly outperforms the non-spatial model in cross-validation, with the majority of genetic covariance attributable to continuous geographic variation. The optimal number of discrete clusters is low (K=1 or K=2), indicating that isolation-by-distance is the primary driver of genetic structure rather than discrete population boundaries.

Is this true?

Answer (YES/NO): NO